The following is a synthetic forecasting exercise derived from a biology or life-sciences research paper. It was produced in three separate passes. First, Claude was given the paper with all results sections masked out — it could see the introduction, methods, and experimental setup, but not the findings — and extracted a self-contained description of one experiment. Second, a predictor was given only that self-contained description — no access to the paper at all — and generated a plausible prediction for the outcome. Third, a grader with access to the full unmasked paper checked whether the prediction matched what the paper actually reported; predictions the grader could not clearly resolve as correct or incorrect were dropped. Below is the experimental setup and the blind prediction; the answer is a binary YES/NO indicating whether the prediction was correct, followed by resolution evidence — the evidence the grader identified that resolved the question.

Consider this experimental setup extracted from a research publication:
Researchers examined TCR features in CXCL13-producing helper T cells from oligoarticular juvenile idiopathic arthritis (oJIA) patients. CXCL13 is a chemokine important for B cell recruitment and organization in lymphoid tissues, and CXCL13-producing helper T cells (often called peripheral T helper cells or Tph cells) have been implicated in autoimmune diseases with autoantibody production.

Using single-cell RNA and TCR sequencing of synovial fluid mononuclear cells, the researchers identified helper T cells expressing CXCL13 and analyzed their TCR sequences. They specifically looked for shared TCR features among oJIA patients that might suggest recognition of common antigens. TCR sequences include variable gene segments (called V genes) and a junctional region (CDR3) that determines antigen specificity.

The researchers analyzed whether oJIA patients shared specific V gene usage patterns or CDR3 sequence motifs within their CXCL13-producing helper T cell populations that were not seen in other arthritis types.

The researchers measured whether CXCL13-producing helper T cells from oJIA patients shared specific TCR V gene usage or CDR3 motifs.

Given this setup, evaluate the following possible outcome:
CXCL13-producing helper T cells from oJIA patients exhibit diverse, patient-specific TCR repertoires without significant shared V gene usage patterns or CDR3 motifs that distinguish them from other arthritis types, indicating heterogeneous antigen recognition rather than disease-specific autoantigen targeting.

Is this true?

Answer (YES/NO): NO